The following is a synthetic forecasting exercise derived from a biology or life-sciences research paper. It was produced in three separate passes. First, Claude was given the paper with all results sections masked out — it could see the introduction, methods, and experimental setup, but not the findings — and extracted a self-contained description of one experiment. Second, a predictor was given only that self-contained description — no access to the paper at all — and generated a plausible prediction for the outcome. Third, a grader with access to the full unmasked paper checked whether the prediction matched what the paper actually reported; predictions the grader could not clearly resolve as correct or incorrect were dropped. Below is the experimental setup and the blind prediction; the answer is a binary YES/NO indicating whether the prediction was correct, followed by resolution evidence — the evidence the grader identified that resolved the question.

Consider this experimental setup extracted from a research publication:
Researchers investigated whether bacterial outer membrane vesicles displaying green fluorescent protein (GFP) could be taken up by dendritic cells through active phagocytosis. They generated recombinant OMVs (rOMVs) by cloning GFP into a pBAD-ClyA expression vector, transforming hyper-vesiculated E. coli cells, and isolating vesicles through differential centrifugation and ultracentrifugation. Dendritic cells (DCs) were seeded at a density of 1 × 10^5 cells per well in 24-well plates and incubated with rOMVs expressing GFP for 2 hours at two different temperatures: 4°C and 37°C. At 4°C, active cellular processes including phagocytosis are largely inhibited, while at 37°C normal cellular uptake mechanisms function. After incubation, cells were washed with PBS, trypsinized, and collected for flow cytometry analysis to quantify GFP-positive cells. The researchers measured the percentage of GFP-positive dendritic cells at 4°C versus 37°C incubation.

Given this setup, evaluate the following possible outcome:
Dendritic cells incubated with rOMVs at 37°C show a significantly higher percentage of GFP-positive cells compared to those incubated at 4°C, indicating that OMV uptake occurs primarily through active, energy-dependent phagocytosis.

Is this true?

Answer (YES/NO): YES